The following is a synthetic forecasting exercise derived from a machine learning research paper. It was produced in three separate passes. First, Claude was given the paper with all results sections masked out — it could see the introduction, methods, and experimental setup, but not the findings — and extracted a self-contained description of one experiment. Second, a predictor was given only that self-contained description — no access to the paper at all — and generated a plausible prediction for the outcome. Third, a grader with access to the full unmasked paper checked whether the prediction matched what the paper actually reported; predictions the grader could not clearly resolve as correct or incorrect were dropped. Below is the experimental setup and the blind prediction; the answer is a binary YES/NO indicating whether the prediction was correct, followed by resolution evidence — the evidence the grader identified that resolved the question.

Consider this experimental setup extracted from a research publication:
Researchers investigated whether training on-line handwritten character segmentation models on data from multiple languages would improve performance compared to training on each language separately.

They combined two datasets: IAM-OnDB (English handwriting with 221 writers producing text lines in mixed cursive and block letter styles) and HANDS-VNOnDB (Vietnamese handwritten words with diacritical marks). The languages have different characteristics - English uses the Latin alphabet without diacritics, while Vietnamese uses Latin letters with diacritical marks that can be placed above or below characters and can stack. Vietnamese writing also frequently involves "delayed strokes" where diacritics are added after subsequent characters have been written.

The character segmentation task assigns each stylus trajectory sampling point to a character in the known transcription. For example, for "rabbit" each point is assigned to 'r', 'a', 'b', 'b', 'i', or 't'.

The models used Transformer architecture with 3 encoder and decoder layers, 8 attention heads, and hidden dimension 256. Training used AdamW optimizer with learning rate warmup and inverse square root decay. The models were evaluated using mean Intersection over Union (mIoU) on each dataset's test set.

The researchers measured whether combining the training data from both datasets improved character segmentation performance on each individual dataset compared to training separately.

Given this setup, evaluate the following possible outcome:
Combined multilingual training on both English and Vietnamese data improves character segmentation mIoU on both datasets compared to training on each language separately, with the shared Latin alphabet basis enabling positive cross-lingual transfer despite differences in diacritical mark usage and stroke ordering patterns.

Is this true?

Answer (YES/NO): NO